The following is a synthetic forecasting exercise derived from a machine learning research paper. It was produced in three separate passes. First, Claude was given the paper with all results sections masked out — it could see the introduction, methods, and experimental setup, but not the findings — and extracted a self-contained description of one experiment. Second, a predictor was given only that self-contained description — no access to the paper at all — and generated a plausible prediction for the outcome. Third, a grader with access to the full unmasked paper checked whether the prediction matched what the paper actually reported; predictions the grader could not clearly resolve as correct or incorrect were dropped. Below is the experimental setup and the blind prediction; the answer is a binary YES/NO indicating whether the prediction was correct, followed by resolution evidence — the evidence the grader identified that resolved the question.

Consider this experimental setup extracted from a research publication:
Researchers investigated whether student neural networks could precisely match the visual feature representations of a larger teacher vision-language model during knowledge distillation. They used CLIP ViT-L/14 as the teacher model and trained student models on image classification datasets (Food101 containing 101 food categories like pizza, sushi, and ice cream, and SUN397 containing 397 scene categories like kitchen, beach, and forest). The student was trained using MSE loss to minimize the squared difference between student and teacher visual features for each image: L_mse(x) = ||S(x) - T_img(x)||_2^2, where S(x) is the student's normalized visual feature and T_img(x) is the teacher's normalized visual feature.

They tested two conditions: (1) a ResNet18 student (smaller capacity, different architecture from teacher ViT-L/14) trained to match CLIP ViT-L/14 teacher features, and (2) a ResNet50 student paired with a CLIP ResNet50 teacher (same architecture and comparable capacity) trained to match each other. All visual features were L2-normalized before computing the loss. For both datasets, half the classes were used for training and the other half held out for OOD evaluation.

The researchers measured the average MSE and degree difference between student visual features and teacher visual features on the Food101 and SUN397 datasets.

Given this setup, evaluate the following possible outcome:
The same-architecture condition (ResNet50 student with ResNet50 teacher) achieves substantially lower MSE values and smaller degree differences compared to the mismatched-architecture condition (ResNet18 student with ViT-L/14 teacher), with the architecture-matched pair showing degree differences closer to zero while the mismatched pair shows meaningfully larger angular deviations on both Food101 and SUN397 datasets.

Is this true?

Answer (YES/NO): NO